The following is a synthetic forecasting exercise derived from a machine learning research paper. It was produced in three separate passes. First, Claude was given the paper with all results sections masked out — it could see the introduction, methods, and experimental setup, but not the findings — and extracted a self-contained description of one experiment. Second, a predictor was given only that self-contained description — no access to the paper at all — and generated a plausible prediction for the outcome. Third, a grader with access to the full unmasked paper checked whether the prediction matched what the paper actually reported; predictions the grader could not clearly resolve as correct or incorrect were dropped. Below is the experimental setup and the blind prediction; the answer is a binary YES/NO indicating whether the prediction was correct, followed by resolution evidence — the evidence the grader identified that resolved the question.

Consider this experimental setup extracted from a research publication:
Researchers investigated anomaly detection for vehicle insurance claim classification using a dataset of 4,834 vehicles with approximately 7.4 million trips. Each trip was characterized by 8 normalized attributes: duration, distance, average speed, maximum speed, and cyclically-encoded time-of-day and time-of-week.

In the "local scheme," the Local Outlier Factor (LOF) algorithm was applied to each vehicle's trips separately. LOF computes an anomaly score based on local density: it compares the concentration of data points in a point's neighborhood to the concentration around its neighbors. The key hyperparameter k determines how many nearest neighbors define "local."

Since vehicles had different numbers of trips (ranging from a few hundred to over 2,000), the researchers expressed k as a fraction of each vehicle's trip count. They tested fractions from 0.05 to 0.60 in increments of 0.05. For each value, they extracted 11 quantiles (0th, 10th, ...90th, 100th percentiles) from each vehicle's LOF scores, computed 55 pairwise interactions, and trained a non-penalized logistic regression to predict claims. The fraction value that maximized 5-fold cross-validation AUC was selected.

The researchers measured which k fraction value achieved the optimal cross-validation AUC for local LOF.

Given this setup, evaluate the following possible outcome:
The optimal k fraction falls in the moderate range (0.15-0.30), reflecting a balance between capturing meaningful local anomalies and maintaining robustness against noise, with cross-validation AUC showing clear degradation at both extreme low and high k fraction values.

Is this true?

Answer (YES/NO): NO